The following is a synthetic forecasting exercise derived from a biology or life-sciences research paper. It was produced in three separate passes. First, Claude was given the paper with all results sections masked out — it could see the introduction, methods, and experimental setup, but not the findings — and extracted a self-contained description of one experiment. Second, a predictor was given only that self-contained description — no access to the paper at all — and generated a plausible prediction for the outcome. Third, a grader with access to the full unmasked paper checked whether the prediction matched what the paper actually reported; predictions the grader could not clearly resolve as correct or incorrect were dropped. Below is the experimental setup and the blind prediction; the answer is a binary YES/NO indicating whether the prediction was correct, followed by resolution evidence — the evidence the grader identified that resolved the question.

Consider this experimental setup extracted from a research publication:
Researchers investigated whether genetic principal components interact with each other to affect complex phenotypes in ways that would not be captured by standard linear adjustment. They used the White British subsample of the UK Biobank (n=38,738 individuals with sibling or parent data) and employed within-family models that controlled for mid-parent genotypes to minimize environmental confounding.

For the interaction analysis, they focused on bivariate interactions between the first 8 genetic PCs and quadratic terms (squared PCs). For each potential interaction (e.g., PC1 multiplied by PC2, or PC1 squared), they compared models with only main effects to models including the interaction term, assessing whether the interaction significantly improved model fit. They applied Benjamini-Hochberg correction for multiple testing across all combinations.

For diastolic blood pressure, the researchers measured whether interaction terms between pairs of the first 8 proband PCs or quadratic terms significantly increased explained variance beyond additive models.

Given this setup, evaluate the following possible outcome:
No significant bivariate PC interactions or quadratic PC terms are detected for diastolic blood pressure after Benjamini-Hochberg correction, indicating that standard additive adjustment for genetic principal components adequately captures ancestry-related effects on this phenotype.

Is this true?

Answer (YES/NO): NO